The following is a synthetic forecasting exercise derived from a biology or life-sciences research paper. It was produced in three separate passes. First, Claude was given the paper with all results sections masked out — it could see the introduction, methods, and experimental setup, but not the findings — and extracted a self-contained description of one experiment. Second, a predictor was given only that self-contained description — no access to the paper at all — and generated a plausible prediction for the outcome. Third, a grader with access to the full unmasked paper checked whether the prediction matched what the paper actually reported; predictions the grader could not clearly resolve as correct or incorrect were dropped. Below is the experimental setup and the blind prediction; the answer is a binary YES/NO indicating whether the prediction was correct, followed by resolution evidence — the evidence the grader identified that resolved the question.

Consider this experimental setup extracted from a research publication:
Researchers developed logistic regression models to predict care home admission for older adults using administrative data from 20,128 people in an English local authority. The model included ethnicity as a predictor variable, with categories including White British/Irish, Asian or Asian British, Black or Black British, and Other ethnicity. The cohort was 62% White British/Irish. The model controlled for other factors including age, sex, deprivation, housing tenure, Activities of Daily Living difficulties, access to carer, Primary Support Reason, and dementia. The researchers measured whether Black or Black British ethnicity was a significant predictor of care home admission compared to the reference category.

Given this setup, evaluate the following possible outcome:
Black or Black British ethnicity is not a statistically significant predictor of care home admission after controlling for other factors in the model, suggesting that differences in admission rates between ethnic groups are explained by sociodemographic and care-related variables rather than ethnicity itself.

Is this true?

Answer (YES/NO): NO